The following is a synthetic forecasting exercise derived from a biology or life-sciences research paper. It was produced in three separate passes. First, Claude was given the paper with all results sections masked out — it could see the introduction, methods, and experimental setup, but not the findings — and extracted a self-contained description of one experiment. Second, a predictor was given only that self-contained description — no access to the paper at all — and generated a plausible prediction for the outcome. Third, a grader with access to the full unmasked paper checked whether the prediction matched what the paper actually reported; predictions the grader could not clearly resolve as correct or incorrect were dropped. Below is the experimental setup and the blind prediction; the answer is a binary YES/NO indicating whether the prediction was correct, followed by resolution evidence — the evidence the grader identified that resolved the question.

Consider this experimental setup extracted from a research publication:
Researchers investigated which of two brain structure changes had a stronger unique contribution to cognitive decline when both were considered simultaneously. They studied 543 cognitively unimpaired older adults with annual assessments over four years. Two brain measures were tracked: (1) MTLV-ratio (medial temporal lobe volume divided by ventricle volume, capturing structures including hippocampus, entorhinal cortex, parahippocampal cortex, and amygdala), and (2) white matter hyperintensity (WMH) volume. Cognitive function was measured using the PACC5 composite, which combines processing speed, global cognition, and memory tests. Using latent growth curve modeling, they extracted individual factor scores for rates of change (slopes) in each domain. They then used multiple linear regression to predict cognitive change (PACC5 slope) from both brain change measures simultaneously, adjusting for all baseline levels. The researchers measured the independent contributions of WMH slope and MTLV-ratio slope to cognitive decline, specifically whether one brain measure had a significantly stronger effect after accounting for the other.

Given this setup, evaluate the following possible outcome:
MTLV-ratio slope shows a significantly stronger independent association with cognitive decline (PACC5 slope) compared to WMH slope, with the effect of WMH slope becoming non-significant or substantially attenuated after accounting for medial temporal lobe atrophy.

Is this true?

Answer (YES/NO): NO